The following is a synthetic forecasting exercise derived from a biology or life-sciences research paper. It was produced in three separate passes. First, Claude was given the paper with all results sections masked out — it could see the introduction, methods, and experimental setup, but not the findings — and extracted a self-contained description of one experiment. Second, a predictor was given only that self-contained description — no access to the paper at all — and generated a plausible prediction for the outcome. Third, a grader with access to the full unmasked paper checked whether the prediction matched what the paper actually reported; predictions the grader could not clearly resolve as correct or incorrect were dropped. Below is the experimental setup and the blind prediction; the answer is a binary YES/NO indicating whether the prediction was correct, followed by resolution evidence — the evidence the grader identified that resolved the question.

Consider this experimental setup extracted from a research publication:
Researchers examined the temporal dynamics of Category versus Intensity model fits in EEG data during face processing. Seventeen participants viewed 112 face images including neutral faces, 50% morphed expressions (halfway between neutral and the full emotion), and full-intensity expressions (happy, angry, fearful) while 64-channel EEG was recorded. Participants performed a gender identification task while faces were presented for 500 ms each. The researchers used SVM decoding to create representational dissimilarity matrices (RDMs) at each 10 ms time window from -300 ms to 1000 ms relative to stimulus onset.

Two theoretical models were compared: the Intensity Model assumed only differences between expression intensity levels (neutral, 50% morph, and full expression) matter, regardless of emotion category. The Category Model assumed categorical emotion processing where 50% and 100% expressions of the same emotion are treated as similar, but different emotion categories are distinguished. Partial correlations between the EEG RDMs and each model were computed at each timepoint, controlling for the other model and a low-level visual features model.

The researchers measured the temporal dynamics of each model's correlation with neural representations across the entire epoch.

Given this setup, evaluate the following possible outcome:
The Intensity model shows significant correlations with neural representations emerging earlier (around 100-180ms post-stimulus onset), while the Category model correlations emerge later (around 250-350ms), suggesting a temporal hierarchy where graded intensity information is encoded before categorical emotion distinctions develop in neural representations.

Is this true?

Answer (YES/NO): NO